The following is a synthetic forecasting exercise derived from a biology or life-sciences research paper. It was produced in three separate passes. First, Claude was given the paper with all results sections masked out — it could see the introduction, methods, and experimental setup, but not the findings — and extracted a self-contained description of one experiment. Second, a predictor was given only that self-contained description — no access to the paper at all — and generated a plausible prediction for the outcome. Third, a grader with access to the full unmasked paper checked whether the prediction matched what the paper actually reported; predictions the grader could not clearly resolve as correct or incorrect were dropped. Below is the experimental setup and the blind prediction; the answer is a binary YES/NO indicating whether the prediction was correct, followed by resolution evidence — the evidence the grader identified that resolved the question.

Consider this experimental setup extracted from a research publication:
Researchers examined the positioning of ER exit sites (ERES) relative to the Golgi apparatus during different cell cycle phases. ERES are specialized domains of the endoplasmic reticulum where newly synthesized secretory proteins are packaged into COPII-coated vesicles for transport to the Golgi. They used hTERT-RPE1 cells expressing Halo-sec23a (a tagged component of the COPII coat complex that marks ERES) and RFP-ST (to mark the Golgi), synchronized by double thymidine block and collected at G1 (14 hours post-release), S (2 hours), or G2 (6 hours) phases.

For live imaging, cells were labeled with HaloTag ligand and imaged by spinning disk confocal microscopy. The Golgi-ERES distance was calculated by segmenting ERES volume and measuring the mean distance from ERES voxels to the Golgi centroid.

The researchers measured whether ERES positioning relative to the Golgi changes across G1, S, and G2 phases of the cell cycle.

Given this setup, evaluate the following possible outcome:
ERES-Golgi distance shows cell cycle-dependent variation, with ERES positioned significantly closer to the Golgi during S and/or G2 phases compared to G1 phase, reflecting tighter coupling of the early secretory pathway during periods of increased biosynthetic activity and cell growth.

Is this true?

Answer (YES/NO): NO